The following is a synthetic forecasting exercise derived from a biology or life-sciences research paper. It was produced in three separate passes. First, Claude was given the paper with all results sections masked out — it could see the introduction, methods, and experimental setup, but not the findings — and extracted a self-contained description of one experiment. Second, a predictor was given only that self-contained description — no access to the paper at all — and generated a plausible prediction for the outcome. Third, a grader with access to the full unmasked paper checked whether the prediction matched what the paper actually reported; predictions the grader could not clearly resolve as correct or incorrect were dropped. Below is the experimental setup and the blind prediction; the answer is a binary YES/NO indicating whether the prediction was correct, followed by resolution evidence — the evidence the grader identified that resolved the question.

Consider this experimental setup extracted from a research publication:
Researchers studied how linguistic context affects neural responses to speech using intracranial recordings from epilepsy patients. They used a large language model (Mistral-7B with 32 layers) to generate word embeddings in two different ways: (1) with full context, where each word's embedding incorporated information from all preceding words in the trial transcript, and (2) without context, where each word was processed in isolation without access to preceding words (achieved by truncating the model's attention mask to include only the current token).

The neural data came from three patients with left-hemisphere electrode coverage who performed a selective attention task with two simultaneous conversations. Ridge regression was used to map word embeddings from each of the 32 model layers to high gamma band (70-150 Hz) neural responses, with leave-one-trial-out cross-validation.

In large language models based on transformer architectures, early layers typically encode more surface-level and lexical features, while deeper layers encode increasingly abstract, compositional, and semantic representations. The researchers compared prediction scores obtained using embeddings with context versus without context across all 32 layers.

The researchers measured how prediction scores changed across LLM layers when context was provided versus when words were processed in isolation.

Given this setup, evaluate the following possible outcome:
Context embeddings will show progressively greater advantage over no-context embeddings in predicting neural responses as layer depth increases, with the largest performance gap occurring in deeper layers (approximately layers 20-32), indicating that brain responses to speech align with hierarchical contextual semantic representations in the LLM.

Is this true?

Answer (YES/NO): NO